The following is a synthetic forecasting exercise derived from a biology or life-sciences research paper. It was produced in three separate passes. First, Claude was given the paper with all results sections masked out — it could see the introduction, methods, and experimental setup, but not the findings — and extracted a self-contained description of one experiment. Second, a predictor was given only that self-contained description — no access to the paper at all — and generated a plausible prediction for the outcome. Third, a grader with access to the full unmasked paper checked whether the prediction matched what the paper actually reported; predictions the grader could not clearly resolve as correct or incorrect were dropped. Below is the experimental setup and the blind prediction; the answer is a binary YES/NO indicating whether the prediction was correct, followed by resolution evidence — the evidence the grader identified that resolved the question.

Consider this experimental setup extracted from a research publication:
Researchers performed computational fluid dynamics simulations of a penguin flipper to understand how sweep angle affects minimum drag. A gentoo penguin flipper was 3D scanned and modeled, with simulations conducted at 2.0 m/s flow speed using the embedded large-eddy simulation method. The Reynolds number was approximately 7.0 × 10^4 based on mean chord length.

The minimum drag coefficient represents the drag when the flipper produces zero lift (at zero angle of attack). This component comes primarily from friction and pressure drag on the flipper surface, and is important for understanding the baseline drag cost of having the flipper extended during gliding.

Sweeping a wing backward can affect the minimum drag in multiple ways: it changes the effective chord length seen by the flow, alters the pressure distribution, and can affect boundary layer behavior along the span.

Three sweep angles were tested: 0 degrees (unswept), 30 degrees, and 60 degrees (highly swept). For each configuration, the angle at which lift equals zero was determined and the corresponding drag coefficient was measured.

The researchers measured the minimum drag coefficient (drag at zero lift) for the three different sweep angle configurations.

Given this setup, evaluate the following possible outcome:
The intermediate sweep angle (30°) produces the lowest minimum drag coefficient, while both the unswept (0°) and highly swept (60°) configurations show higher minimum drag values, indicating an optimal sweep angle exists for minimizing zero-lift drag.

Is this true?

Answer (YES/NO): NO